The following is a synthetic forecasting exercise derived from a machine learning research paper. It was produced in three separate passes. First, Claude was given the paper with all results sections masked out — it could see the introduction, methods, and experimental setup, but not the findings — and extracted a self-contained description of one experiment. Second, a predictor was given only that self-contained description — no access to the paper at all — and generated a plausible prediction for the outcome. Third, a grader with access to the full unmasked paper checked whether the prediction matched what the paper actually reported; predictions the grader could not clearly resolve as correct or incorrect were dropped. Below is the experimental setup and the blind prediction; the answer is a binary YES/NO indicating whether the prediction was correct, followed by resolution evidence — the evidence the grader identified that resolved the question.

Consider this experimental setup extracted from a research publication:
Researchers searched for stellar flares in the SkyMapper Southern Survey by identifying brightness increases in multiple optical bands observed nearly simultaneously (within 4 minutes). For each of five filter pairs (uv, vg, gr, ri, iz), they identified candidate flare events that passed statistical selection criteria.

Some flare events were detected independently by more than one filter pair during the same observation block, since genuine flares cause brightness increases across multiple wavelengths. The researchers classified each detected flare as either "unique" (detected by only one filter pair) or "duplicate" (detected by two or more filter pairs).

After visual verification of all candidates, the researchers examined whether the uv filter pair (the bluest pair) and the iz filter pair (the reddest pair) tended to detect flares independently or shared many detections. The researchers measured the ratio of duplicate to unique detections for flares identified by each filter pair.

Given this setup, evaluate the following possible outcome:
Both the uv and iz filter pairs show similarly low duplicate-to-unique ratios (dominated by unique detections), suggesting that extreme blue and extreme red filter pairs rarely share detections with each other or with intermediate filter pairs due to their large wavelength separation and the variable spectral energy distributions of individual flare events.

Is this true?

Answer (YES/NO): NO